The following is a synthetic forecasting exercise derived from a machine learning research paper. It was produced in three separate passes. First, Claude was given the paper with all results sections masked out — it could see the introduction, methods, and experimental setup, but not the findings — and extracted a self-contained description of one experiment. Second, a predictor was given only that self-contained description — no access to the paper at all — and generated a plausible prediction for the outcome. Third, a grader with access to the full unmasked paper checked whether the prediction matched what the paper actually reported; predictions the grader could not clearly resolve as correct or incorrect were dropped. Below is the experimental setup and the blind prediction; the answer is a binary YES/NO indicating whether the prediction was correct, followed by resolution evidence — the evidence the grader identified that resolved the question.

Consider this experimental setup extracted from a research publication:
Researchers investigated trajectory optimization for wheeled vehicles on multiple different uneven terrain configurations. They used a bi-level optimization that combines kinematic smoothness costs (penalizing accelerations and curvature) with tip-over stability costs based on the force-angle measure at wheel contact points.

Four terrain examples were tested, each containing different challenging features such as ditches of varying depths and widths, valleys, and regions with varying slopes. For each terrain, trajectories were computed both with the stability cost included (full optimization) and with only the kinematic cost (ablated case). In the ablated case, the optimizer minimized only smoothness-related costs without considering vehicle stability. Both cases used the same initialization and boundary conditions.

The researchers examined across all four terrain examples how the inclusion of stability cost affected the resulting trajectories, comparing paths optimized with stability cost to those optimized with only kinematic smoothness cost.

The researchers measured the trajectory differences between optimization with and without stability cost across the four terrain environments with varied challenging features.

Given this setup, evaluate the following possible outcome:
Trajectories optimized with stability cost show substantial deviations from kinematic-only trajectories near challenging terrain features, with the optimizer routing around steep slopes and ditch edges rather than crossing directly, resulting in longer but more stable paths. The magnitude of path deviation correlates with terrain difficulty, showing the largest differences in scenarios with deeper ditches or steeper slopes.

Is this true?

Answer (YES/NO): NO